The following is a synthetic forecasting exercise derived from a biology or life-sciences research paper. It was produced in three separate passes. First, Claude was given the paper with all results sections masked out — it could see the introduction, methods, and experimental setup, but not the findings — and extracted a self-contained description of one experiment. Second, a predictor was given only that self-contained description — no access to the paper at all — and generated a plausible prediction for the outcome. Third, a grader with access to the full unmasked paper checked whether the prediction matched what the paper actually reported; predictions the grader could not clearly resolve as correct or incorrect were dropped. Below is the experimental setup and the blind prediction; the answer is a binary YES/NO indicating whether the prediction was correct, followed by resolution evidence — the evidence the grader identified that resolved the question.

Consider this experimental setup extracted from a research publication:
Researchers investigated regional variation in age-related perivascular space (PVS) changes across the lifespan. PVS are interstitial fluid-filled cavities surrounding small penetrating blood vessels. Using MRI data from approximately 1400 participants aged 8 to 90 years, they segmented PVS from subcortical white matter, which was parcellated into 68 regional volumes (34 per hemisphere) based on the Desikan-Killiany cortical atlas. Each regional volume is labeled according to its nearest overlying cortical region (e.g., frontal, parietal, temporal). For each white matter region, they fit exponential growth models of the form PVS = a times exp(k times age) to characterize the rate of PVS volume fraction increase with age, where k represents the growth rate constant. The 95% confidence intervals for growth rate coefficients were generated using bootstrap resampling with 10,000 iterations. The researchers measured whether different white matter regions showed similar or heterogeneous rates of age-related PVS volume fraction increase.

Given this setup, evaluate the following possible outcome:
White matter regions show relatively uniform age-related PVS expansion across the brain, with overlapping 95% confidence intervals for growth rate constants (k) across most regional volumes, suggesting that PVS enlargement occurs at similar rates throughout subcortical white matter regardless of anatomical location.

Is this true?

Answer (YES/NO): NO